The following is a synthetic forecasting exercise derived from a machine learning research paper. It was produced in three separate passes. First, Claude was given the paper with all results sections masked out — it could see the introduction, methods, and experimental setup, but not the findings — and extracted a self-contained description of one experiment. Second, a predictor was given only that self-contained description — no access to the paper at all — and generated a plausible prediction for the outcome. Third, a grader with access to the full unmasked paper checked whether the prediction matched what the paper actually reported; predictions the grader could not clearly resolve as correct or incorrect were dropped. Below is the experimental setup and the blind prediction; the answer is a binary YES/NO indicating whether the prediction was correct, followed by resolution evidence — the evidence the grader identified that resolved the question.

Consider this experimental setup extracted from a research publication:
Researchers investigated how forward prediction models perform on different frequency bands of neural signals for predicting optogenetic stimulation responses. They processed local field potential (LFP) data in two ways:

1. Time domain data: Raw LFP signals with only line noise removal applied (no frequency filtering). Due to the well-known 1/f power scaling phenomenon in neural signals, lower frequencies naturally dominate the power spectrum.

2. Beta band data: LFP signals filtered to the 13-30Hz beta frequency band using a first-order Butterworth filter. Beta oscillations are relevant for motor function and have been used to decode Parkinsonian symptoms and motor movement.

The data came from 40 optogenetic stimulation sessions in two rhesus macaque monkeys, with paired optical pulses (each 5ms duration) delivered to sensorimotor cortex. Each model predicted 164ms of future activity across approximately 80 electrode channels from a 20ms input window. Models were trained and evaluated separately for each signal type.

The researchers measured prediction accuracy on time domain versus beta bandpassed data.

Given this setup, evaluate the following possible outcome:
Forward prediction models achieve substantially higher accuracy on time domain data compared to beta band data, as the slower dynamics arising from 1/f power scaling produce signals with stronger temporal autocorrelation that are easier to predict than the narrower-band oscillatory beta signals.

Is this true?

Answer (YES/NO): YES